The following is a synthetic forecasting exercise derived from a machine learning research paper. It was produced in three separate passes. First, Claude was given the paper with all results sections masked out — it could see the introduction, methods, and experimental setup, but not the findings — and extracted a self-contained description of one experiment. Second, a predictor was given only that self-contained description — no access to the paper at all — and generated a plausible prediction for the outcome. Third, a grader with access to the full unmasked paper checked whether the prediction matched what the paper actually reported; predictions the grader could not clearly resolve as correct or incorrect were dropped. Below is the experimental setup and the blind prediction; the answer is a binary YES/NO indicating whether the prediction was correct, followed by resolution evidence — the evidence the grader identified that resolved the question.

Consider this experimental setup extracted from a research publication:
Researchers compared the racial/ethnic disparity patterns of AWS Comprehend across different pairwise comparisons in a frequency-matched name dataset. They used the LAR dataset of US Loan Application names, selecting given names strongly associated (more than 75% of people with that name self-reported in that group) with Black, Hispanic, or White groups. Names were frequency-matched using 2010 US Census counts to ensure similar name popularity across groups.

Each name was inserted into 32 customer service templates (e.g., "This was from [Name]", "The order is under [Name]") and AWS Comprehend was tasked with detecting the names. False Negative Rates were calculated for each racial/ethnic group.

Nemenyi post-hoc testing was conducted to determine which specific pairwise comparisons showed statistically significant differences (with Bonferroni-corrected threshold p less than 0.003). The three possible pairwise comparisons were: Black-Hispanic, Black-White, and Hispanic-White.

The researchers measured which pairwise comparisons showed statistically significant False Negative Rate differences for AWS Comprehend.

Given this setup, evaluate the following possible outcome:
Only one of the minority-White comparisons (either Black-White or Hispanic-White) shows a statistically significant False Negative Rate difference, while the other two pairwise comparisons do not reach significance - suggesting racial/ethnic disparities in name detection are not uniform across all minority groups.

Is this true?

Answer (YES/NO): NO